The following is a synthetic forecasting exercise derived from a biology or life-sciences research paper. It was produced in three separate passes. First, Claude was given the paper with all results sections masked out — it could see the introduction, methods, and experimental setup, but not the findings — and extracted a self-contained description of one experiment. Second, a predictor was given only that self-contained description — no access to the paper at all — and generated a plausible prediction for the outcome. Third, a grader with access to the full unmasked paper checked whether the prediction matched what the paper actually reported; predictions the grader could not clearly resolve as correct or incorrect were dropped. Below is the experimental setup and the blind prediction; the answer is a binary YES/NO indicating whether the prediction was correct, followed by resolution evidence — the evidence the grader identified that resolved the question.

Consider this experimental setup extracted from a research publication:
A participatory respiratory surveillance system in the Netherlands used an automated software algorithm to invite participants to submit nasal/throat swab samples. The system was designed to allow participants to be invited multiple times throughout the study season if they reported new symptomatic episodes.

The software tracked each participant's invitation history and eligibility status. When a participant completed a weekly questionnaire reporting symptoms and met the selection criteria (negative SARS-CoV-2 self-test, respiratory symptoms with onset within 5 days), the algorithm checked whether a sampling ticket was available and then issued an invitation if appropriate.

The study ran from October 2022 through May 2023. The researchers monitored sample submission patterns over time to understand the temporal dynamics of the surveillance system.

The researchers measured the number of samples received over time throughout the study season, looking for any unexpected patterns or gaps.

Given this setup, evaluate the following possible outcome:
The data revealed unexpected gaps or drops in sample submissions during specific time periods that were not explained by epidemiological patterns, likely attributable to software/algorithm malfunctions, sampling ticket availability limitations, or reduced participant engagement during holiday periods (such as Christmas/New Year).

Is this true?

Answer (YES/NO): YES